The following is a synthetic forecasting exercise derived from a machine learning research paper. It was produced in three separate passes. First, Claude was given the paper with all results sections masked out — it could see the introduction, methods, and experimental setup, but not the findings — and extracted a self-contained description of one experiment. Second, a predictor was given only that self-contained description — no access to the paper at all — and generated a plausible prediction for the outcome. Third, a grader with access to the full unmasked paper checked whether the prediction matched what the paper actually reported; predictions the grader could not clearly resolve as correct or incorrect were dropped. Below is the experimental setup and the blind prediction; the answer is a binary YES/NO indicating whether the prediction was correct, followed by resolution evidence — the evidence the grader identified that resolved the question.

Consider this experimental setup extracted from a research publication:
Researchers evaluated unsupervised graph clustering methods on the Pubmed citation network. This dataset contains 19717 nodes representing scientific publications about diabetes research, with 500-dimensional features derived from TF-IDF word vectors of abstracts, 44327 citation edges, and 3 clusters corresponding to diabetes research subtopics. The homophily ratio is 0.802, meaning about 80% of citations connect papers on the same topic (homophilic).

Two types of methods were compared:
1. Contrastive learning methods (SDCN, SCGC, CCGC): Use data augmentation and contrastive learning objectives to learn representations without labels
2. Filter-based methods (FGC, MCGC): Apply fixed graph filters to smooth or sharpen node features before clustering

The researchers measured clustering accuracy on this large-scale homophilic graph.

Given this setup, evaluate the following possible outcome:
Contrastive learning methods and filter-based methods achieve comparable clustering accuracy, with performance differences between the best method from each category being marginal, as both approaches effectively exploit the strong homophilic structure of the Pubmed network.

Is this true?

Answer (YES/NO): YES